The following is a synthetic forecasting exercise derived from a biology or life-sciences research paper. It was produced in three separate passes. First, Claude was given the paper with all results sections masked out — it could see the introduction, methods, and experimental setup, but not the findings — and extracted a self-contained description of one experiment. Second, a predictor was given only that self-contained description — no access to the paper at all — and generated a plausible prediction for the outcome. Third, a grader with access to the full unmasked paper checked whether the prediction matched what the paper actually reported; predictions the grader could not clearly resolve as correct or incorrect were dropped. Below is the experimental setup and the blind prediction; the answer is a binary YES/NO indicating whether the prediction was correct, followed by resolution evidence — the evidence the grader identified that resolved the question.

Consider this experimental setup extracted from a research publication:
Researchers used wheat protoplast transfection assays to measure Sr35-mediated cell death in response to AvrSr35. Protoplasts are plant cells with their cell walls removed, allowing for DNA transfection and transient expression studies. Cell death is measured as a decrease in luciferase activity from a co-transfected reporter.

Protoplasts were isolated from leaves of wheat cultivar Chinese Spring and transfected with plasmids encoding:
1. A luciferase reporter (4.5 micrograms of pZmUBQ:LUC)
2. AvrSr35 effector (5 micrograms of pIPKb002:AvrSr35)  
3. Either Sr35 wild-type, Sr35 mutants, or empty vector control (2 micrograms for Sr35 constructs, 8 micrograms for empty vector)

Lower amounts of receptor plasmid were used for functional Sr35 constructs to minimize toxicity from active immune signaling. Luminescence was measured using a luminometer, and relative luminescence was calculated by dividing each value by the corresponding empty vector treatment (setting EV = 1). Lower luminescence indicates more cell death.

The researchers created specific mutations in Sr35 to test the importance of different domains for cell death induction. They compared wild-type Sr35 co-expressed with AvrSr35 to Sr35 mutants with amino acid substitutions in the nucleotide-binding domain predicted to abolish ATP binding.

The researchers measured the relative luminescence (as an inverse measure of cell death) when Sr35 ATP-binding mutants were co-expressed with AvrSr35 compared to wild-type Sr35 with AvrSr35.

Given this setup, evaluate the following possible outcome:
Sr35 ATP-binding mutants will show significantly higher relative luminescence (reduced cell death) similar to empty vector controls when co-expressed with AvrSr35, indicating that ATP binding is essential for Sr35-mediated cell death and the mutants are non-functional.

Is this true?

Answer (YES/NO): YES